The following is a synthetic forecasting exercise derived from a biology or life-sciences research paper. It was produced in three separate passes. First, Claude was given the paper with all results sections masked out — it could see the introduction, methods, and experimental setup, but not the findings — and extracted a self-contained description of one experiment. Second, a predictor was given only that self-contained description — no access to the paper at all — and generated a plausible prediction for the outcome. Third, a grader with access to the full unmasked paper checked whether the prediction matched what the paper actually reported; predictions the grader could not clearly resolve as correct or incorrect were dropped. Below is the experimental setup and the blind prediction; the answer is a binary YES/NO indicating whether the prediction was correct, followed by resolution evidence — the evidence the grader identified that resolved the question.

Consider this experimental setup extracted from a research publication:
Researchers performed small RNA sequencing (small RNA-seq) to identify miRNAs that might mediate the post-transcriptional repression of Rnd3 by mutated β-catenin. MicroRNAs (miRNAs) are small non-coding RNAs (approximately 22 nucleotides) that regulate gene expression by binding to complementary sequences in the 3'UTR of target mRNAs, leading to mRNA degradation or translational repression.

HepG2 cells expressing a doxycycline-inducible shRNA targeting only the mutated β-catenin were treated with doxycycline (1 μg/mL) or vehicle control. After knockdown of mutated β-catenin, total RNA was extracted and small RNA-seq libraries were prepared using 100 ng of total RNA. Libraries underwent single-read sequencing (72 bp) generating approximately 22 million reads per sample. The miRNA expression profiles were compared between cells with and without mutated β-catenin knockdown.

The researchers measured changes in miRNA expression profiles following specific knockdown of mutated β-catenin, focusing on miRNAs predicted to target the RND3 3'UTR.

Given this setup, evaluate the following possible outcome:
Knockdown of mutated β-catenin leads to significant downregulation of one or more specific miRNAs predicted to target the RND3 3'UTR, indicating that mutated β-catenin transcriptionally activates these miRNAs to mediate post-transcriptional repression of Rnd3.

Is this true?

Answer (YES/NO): YES